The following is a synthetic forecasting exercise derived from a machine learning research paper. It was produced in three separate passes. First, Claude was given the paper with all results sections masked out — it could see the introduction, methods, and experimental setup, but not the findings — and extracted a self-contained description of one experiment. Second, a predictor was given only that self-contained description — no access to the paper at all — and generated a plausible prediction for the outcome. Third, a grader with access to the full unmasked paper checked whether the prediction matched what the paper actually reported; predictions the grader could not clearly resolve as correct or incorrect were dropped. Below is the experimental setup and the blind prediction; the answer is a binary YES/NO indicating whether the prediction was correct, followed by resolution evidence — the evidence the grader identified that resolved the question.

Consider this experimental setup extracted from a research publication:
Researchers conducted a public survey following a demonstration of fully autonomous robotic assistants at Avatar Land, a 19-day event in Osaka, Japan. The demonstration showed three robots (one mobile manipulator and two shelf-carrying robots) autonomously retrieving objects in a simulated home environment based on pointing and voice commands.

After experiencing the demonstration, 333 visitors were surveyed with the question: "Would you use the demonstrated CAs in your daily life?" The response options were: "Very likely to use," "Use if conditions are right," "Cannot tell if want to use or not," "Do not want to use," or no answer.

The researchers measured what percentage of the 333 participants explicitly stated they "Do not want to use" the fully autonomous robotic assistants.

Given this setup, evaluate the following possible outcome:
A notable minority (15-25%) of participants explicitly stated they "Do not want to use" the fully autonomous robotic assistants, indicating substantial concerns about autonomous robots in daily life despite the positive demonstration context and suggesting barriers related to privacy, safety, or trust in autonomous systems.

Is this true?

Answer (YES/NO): NO